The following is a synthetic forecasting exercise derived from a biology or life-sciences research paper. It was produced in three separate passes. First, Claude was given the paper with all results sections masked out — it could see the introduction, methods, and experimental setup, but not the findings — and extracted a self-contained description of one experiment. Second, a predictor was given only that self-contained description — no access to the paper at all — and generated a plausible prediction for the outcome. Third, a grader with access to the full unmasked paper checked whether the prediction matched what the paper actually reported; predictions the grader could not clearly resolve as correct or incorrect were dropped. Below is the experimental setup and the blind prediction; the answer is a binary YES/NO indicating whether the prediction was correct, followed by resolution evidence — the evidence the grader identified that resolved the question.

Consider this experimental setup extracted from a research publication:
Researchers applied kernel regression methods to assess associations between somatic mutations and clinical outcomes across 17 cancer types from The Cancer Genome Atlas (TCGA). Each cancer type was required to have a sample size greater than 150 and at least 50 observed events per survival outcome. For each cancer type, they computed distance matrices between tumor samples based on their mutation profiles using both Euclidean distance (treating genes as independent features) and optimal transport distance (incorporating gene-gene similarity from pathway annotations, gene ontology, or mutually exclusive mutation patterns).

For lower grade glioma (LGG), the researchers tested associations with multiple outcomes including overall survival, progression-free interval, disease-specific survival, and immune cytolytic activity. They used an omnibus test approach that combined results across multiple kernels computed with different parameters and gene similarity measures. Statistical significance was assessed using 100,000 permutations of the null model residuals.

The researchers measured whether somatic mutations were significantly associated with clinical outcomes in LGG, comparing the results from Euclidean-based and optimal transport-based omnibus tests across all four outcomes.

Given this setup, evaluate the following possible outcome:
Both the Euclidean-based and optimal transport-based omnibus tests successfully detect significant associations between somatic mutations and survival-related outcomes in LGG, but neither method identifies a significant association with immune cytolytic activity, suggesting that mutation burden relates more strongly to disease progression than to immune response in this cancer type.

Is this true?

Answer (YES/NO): NO